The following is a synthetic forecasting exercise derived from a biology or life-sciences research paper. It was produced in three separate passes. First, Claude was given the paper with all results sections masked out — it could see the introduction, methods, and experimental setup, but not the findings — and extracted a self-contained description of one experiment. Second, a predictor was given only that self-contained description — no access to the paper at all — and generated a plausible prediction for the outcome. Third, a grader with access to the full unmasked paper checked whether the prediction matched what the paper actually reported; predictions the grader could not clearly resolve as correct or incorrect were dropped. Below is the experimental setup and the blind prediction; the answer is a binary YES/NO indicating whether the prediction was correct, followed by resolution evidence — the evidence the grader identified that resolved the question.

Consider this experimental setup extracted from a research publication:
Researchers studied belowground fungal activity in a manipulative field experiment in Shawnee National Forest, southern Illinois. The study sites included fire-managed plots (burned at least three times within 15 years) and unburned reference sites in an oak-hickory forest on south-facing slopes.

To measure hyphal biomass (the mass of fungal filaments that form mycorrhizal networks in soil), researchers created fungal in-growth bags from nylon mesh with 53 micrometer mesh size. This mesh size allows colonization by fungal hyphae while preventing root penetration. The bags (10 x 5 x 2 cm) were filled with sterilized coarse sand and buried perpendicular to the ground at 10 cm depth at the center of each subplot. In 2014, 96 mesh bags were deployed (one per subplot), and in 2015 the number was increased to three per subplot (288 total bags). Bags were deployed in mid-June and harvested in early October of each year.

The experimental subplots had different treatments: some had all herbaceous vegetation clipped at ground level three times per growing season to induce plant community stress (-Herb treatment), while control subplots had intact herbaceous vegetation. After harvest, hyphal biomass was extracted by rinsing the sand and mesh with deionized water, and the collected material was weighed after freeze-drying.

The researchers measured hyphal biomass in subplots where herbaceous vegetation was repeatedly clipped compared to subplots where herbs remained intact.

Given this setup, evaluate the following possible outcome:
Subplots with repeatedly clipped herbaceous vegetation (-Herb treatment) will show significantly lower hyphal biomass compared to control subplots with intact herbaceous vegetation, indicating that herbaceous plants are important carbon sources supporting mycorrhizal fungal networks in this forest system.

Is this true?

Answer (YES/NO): NO